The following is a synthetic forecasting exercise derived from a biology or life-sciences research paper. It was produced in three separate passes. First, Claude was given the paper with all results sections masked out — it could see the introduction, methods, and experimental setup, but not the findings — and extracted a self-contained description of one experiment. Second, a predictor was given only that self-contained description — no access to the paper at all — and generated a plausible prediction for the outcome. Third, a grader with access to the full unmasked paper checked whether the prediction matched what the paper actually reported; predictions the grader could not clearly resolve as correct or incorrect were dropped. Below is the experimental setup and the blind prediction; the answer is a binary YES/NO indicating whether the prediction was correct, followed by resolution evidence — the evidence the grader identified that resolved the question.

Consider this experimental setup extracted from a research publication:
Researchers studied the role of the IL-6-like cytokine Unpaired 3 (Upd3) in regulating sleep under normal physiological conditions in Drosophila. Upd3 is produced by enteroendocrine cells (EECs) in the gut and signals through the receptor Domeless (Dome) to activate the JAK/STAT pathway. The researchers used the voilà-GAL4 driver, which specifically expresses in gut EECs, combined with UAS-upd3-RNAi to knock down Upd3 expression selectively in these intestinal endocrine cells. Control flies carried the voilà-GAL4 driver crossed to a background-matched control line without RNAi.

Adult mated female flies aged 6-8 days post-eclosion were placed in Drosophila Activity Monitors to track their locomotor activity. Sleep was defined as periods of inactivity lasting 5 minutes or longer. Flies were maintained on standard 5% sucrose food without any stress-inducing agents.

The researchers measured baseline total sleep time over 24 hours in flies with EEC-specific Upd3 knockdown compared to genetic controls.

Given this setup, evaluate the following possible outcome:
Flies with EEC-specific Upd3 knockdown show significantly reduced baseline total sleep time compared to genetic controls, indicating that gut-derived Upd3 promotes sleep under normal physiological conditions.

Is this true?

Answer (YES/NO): NO